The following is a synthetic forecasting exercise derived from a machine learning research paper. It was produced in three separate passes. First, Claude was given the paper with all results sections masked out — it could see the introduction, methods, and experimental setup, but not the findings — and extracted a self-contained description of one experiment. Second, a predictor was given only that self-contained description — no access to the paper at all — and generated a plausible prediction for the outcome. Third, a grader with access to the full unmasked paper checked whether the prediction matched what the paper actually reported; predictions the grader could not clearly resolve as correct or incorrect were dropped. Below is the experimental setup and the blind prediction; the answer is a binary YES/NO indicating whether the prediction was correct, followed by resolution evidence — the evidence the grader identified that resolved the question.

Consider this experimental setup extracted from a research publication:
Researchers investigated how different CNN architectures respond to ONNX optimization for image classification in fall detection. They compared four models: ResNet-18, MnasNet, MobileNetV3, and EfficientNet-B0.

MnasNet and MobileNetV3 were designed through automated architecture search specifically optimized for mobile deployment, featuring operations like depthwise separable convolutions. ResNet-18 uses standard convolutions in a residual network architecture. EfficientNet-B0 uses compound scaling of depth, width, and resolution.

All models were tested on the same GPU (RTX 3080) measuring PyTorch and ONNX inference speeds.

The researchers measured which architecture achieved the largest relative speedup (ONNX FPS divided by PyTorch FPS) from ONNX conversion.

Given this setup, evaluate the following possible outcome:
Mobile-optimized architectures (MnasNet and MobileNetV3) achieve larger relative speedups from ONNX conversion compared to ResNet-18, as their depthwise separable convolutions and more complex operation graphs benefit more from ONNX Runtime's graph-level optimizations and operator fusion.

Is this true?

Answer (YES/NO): YES